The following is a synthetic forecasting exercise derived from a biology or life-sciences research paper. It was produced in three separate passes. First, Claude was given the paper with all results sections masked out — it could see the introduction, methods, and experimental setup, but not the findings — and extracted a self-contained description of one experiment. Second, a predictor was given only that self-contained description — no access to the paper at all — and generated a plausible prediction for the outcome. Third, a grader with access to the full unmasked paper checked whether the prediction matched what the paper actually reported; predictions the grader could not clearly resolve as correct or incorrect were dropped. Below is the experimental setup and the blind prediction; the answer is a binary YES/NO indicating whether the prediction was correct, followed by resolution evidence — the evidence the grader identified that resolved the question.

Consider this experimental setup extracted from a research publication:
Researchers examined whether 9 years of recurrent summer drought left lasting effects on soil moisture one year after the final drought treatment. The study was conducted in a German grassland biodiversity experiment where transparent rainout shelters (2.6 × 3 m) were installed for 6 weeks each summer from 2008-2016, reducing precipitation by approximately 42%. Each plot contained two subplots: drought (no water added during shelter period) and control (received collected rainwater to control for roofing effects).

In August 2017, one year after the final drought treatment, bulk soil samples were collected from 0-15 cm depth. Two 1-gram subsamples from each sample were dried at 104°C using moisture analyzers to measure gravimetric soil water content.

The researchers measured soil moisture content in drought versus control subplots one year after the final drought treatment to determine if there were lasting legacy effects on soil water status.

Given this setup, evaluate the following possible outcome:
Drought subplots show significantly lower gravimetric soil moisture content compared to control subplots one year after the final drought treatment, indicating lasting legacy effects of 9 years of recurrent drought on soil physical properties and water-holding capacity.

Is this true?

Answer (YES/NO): YES